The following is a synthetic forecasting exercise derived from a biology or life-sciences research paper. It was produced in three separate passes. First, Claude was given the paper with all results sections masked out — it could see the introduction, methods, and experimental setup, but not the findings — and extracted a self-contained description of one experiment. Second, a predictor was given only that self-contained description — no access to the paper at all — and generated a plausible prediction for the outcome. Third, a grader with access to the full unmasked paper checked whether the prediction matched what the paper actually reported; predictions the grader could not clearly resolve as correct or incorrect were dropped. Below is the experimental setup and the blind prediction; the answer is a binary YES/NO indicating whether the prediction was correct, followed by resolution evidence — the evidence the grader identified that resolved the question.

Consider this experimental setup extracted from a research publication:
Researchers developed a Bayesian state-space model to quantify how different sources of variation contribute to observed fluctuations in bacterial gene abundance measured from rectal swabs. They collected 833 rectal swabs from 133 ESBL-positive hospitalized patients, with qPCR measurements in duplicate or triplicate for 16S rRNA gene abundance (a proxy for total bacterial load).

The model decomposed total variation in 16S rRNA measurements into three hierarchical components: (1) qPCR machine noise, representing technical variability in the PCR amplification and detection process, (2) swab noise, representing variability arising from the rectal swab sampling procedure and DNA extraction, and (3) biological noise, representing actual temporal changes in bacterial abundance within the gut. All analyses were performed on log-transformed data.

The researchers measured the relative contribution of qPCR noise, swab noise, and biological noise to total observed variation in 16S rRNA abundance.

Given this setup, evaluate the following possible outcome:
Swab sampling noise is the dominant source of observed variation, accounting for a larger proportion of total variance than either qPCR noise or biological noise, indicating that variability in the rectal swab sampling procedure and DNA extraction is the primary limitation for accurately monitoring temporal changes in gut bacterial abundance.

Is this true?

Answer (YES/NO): YES